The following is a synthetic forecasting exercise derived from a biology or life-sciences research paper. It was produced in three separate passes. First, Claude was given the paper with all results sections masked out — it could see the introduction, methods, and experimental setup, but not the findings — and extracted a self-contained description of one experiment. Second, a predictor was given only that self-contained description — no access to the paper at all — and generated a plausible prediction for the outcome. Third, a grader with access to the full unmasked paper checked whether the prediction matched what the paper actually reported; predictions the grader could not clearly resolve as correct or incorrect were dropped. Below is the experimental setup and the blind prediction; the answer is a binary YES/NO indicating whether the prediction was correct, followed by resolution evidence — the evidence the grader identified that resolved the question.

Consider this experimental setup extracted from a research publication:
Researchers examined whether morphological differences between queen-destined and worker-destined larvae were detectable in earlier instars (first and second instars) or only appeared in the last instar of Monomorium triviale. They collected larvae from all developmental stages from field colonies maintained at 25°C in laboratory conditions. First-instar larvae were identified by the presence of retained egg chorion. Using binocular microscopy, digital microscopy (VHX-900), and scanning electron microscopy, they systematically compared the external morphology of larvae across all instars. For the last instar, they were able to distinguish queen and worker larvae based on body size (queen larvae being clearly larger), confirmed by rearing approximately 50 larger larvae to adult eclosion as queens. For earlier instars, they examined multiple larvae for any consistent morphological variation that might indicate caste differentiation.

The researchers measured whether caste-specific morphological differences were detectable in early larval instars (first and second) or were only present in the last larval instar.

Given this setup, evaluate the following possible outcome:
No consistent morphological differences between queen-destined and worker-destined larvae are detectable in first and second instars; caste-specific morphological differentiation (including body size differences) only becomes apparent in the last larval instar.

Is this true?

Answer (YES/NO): YES